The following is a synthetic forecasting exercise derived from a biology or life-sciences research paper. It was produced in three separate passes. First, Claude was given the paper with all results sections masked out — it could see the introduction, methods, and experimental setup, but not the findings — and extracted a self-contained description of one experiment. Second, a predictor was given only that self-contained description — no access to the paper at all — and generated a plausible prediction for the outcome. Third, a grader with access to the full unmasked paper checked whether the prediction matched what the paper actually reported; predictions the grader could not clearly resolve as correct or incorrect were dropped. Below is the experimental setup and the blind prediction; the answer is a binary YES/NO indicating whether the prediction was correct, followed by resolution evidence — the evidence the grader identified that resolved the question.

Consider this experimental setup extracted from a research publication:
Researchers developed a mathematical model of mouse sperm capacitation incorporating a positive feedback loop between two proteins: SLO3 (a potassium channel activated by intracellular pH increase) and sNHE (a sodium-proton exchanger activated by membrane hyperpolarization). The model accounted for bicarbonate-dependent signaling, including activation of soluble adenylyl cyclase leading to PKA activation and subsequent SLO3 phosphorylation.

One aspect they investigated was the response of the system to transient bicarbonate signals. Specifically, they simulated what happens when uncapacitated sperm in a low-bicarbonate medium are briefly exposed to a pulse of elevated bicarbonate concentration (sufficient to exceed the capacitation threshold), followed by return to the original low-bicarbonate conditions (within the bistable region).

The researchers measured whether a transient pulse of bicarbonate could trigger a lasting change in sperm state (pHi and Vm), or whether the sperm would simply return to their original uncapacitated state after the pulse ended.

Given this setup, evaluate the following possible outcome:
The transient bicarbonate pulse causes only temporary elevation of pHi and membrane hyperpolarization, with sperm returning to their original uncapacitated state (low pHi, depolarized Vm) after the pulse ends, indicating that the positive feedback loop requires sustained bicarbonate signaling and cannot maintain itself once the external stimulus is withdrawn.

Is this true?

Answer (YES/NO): NO